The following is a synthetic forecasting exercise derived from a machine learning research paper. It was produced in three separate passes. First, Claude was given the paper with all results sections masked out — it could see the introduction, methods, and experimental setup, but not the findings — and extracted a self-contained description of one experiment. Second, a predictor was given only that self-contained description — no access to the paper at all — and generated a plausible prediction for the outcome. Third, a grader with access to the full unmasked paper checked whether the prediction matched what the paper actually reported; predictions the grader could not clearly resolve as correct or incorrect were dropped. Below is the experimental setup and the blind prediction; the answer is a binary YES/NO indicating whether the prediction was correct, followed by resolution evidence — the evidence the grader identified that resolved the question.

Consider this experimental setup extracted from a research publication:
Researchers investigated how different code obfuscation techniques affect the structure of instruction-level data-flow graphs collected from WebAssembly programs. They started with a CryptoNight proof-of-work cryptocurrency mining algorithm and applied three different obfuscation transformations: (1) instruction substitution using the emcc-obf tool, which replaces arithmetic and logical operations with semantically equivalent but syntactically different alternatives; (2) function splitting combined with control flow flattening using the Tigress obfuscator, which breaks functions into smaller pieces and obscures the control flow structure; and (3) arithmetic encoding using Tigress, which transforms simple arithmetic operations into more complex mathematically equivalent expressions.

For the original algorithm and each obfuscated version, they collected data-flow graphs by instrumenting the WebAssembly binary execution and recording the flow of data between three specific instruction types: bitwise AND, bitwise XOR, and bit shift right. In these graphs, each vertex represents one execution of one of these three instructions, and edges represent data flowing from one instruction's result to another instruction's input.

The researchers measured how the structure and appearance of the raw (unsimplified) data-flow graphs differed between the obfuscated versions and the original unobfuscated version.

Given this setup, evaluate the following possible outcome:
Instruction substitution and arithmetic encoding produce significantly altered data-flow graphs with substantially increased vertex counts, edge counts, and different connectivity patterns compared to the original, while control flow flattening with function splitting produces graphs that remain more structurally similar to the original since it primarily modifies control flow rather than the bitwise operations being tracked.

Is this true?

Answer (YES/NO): NO